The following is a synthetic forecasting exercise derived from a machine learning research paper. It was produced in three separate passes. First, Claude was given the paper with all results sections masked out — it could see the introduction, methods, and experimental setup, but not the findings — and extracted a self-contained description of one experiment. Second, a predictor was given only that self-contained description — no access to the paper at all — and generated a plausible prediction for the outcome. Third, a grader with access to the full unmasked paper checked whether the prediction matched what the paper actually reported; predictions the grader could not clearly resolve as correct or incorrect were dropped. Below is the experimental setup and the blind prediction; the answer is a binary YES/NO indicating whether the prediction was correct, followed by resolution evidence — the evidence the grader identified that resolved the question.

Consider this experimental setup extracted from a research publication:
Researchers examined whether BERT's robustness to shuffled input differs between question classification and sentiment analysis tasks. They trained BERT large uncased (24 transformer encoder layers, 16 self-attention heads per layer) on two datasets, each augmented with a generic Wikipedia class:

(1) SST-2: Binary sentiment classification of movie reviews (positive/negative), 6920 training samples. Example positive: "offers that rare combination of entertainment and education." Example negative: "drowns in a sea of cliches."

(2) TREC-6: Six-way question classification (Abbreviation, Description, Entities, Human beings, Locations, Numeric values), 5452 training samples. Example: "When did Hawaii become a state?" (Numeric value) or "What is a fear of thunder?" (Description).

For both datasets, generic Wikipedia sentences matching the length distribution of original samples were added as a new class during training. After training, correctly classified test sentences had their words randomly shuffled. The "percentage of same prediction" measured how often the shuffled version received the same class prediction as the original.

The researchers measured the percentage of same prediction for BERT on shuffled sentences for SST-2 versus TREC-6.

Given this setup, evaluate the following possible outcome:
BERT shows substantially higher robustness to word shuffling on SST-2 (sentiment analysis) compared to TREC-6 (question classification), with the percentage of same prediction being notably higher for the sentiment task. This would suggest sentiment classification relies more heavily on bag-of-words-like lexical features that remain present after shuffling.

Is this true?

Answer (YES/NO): NO